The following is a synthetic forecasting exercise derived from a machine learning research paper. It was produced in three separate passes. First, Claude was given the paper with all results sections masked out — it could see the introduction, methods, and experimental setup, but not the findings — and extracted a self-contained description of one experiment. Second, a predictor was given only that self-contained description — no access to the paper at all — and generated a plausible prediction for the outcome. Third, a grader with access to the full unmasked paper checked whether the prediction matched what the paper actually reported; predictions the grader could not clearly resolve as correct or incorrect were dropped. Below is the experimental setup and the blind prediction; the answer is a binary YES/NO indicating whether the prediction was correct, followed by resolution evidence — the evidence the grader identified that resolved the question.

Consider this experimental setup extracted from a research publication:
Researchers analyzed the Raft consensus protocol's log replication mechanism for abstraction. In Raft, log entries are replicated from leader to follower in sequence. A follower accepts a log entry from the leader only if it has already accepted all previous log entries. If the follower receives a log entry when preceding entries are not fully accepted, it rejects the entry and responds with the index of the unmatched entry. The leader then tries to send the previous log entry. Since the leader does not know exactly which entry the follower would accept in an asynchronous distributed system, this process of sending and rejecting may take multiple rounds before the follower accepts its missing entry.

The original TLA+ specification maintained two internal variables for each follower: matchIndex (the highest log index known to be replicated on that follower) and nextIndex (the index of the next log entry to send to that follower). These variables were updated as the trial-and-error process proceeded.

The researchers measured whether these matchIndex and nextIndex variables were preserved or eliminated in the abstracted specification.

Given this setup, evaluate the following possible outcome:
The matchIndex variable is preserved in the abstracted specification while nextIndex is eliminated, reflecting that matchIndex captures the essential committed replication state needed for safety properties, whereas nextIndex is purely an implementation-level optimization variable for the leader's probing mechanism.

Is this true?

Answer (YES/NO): NO